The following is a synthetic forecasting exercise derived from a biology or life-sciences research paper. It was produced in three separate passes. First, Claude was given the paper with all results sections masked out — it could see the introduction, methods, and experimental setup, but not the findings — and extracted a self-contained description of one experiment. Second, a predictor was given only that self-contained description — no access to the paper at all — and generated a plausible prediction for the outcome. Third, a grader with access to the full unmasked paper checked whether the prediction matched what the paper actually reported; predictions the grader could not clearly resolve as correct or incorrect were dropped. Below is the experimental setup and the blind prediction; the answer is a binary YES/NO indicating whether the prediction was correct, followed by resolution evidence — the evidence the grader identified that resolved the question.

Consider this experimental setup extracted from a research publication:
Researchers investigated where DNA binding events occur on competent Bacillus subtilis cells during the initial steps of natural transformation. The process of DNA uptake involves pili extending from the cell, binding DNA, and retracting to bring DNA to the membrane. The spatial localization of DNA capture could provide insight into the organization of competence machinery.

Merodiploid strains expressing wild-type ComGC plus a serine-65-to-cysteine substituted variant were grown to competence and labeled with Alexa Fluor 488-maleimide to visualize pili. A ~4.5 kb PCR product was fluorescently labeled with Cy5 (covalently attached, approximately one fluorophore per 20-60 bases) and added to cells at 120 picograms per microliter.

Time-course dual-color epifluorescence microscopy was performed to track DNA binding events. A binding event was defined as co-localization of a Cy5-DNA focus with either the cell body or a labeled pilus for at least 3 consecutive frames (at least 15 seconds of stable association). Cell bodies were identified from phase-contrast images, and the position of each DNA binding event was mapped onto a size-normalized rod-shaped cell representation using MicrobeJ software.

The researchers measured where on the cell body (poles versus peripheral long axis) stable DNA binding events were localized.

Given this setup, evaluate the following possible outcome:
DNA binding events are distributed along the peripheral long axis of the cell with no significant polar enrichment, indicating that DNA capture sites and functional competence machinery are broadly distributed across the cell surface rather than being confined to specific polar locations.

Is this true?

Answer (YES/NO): YES